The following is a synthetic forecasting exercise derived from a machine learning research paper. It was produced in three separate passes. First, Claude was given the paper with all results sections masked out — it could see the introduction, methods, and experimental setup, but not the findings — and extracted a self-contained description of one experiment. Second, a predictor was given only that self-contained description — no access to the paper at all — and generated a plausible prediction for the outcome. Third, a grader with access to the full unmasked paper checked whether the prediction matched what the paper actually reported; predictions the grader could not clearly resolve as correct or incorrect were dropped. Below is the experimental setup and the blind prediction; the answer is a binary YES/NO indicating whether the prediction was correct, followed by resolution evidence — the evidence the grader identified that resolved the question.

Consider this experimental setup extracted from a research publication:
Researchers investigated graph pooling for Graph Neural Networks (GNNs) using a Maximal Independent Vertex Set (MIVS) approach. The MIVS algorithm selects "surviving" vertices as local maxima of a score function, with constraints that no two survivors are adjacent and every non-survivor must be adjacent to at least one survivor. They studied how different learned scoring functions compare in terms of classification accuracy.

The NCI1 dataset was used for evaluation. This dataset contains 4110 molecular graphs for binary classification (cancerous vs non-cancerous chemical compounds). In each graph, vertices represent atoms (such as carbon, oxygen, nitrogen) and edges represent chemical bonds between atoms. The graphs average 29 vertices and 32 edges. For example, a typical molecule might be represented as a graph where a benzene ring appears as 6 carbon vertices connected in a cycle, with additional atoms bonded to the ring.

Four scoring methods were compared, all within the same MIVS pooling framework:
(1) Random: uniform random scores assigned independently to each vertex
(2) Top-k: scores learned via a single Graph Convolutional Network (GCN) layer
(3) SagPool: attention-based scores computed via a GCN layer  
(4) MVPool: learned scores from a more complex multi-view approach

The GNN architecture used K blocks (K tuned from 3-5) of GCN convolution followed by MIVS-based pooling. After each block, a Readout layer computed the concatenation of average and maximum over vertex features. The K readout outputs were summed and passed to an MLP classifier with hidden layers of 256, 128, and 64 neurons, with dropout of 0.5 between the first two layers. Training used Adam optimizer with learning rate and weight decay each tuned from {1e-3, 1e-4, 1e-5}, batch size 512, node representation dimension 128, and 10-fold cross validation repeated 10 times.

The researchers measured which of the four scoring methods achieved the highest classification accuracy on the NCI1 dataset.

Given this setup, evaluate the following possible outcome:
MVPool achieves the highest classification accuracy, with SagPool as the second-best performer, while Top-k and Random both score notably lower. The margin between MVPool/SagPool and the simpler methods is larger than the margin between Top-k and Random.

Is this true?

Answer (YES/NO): NO